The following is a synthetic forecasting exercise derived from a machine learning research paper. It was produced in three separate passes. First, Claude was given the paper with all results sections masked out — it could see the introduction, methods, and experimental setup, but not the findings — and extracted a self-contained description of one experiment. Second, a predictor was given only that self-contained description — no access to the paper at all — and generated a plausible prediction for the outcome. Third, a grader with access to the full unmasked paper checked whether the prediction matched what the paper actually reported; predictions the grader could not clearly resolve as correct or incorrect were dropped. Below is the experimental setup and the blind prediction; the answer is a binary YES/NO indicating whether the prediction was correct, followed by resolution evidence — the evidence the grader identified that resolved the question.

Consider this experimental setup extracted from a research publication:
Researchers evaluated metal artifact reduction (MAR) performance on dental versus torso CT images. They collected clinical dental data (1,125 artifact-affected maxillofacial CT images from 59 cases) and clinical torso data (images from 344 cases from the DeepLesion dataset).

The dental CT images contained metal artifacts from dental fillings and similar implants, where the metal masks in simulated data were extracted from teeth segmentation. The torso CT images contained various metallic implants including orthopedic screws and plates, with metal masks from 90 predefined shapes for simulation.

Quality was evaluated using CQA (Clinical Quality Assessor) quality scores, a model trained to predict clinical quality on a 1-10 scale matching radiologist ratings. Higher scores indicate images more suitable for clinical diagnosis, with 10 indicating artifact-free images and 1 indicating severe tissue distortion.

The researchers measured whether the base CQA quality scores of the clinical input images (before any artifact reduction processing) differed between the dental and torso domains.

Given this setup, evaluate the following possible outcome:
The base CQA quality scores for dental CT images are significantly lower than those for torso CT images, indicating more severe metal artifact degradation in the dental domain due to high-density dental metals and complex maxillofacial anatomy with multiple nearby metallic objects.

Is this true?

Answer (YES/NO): YES